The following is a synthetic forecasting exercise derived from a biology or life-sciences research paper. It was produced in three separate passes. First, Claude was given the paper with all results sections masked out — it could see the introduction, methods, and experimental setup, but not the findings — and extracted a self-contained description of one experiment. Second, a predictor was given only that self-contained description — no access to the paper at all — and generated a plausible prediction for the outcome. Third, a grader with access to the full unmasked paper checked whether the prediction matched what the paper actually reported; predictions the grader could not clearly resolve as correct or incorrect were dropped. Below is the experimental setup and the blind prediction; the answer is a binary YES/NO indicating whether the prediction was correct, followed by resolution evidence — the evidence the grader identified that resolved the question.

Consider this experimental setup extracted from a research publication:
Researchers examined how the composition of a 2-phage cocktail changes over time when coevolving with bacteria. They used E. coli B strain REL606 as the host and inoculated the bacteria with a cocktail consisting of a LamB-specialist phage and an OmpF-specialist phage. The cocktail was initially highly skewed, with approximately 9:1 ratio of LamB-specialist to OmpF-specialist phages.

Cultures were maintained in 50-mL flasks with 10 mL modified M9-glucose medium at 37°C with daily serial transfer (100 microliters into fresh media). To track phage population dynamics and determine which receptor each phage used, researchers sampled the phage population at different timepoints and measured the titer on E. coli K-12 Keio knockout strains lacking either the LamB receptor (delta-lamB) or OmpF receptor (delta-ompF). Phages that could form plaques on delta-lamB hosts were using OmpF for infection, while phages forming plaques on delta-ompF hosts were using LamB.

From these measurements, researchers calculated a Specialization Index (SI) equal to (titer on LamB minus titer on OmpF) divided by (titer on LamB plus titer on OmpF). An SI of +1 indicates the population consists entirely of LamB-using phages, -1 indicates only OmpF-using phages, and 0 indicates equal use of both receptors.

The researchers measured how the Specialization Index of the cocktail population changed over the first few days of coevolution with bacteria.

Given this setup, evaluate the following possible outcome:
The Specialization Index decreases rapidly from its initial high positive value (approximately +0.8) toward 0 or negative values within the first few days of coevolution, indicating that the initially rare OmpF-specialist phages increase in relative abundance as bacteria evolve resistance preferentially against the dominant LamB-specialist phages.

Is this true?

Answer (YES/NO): YES